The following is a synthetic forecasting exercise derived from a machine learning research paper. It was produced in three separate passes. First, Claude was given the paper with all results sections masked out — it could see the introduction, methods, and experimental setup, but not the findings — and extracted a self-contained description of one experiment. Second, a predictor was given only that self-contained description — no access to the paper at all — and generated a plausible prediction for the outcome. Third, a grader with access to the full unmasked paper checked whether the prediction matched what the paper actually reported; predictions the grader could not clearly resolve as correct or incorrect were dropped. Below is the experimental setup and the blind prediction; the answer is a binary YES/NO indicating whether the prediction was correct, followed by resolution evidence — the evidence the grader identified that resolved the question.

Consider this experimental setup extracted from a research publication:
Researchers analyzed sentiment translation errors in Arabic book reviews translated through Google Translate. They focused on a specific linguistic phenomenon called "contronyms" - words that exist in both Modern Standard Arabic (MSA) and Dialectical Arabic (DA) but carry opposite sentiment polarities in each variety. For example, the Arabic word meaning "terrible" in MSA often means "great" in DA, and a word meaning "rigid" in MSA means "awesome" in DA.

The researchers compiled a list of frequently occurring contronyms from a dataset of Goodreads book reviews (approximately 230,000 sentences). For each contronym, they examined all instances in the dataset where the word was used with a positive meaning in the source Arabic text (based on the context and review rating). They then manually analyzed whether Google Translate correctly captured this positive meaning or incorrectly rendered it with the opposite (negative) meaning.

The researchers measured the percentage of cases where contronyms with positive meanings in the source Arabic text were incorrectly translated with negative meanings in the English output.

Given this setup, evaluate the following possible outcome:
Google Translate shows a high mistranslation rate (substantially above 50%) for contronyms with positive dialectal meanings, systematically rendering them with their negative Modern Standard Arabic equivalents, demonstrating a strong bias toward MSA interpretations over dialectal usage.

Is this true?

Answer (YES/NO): YES